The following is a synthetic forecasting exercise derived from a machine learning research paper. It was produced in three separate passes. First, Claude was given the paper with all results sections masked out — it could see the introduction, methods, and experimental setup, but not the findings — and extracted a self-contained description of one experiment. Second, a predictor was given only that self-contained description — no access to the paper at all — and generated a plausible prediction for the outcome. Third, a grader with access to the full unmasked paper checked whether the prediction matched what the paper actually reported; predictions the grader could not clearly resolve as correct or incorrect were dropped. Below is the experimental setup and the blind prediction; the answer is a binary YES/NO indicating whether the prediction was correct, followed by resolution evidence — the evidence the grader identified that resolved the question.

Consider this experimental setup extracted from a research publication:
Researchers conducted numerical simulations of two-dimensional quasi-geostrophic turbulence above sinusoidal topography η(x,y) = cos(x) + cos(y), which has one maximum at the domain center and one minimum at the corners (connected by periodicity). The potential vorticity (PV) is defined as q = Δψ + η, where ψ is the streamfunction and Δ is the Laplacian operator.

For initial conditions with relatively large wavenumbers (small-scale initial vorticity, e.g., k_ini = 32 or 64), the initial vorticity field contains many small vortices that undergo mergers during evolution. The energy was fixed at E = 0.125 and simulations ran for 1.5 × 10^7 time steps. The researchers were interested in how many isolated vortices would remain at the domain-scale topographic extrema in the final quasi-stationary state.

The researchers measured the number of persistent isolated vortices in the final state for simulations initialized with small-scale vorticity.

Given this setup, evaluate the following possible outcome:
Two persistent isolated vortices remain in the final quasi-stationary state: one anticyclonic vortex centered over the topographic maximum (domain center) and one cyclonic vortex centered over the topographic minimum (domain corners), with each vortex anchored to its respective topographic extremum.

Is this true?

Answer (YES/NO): NO